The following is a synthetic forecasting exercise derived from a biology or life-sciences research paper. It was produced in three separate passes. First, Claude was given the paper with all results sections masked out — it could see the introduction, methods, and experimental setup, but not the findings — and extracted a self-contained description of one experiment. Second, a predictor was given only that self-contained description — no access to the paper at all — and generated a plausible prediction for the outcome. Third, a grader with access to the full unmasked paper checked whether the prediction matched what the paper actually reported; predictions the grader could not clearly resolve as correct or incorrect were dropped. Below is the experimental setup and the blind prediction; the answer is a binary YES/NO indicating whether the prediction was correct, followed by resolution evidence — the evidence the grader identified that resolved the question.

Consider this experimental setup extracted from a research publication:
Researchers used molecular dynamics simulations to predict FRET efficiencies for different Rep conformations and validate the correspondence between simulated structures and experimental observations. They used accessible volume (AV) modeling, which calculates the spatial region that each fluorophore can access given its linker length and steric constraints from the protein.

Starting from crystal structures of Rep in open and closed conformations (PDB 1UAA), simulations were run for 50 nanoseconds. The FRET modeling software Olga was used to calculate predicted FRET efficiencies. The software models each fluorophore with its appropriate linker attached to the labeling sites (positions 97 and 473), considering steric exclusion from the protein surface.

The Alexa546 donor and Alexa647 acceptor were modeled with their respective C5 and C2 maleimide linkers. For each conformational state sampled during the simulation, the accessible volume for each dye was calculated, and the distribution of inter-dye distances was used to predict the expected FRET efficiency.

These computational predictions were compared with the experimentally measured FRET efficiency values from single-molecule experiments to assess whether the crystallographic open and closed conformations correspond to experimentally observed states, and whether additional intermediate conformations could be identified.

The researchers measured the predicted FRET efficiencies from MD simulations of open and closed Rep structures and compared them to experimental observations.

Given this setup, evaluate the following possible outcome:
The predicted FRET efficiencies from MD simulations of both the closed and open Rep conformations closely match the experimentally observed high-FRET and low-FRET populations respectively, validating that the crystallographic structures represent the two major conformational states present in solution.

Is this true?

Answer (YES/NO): NO